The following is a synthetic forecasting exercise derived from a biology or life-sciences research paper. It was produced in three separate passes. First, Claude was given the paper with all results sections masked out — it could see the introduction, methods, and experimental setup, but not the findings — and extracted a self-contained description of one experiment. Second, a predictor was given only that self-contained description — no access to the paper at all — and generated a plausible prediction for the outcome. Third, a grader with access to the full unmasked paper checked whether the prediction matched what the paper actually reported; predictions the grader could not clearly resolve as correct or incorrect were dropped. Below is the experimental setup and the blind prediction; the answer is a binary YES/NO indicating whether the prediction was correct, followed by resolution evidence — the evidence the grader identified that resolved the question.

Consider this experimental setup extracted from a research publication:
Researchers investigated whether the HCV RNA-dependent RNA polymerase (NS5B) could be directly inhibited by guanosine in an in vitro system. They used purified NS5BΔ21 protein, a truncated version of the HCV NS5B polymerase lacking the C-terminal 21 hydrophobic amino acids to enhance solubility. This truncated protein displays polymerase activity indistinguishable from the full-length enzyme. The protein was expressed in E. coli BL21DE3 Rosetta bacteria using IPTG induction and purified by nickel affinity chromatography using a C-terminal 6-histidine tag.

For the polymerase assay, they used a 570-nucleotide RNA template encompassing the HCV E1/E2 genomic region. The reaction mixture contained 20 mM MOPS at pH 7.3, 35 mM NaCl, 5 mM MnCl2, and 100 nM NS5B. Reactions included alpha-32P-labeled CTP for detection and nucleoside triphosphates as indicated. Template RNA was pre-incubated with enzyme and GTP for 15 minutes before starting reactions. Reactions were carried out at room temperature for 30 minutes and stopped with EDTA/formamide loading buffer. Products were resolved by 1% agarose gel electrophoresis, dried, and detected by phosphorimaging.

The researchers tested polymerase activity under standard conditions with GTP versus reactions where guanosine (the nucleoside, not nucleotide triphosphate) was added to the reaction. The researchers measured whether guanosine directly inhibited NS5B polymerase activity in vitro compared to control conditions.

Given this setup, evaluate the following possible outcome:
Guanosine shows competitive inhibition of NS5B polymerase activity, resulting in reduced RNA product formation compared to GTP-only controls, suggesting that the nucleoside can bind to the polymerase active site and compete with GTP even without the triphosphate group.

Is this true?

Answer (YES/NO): NO